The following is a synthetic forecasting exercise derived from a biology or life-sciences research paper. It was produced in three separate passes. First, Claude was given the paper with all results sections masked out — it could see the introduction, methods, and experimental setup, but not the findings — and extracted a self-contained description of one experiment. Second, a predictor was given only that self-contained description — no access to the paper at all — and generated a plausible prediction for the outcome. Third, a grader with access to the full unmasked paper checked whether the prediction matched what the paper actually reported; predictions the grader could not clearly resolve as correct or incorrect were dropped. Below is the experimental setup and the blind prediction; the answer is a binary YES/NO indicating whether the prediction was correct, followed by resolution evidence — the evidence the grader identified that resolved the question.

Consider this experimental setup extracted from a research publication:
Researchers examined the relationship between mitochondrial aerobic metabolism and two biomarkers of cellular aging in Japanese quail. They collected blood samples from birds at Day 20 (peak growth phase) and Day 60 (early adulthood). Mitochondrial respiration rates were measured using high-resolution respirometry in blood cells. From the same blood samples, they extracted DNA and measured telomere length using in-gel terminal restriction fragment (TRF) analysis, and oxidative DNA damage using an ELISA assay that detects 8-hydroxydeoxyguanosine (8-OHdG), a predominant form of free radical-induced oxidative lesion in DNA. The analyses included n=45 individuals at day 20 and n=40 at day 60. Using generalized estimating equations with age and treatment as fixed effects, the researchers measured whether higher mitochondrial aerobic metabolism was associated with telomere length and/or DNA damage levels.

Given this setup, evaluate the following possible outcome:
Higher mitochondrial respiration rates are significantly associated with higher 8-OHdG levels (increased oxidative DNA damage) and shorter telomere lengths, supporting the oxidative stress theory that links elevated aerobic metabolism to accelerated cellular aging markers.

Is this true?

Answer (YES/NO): NO